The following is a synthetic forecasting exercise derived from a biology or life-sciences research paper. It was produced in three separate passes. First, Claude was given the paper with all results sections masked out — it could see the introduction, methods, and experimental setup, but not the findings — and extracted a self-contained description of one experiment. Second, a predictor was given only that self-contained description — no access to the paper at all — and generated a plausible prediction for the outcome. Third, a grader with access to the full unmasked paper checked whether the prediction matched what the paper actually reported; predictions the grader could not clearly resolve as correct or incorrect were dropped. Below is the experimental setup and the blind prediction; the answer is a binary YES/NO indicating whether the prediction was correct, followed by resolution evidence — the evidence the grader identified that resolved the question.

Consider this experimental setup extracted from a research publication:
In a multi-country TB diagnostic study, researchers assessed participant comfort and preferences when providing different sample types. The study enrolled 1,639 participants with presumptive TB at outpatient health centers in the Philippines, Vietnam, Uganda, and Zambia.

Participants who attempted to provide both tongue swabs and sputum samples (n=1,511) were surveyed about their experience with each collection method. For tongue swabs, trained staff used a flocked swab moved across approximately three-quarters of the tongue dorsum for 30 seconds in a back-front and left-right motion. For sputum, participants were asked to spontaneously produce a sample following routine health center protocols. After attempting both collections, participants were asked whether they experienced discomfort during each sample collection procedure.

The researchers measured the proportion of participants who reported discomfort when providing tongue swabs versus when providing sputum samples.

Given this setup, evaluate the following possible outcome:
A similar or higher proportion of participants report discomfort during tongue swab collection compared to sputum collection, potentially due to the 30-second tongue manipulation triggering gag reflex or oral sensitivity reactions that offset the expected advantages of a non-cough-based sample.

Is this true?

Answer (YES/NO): NO